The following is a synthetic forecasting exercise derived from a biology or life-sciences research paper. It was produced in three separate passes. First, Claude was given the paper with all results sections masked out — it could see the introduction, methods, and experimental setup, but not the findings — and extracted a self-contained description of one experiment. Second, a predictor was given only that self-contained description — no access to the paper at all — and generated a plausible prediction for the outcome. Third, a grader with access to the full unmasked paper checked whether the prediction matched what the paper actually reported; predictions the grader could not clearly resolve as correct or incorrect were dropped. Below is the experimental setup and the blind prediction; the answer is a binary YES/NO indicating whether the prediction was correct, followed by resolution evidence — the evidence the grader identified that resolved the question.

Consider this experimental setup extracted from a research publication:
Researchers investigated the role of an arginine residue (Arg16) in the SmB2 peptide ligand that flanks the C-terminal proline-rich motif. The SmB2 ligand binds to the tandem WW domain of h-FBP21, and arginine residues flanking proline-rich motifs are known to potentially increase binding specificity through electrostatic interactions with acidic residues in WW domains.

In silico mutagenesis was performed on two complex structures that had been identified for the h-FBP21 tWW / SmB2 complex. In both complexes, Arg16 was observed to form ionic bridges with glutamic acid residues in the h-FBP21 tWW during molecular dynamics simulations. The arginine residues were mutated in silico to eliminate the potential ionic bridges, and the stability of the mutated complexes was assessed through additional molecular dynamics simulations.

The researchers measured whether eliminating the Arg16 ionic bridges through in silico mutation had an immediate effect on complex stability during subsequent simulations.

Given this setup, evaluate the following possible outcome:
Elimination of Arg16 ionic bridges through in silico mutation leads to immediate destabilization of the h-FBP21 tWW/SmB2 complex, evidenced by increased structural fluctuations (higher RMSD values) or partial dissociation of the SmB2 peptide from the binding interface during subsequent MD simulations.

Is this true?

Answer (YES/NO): NO